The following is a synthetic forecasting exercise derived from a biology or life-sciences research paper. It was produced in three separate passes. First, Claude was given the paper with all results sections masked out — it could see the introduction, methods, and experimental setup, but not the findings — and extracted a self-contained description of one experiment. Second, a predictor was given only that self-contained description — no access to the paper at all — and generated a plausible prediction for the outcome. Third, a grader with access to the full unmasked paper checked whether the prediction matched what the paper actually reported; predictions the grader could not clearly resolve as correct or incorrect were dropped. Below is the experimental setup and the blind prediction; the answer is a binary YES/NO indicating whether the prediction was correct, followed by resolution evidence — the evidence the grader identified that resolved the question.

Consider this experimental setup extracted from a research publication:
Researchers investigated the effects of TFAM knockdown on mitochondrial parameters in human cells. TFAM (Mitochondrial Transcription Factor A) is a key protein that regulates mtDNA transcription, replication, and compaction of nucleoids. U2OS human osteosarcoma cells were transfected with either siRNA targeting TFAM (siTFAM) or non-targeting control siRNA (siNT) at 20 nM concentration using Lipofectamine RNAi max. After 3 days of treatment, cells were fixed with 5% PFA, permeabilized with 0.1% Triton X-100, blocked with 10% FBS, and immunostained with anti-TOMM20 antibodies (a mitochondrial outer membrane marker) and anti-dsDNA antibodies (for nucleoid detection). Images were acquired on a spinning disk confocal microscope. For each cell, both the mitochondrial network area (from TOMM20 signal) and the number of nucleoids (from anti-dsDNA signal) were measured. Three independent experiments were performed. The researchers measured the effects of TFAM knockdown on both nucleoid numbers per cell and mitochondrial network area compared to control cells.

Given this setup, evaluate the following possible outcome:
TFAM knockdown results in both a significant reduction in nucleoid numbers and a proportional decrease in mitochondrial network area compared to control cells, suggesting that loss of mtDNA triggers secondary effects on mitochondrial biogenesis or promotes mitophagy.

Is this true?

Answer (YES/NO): NO